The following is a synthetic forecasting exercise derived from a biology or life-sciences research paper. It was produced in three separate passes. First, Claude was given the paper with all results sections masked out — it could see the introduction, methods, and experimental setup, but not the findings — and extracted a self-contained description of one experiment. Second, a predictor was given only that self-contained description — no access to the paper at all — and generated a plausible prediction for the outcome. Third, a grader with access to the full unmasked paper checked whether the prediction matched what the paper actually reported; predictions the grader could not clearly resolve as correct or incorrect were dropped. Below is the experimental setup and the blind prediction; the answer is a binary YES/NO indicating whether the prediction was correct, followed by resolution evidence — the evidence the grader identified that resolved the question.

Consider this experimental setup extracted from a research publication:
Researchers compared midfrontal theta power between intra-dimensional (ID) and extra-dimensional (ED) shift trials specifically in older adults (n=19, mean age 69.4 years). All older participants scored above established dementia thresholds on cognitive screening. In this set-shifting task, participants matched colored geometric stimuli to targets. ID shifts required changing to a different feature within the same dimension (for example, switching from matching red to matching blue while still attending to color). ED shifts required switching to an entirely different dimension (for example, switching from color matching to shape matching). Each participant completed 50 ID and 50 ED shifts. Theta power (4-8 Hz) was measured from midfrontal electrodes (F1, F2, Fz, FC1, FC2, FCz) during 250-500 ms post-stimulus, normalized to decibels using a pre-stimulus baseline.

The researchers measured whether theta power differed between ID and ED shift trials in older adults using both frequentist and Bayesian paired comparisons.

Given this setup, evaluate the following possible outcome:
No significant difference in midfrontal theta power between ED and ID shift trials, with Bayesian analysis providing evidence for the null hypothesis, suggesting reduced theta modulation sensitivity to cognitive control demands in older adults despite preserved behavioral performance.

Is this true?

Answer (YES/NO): YES